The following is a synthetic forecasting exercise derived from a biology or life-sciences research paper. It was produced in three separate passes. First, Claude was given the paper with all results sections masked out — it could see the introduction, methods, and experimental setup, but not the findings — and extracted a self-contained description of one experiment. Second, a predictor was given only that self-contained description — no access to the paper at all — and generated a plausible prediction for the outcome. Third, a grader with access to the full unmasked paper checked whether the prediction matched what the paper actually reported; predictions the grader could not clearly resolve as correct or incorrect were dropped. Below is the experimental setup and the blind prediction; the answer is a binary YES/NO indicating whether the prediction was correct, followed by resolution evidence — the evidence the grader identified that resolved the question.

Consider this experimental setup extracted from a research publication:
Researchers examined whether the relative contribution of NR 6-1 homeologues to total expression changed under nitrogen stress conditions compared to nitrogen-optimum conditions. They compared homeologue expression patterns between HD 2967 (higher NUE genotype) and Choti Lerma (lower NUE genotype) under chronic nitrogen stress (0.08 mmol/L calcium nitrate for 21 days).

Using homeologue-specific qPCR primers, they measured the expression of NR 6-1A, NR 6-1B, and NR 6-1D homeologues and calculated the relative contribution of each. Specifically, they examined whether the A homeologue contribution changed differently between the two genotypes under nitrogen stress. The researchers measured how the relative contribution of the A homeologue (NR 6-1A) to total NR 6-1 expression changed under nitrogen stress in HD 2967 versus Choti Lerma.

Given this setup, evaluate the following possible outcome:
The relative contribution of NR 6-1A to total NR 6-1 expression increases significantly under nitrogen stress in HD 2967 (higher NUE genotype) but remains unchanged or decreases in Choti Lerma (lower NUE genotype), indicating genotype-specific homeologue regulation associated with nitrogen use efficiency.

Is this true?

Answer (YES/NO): NO